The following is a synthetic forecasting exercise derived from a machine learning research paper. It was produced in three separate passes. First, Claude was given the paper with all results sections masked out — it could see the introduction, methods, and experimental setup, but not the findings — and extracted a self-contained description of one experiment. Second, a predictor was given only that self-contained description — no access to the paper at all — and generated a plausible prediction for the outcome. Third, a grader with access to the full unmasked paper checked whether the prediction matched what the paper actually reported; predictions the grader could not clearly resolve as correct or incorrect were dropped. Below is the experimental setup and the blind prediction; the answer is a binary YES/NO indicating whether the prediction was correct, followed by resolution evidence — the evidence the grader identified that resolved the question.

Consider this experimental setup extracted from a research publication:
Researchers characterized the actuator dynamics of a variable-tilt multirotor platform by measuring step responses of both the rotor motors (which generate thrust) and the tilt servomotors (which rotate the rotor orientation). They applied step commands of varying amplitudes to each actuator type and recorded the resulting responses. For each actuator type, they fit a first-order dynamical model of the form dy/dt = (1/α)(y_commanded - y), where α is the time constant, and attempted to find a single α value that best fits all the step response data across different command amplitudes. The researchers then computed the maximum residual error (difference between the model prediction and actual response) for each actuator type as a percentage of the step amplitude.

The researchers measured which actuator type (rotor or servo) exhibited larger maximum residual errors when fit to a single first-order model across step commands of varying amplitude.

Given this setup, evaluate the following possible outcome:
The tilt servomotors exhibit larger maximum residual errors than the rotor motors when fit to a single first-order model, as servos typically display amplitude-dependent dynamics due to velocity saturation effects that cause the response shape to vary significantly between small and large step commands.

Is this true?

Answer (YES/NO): NO